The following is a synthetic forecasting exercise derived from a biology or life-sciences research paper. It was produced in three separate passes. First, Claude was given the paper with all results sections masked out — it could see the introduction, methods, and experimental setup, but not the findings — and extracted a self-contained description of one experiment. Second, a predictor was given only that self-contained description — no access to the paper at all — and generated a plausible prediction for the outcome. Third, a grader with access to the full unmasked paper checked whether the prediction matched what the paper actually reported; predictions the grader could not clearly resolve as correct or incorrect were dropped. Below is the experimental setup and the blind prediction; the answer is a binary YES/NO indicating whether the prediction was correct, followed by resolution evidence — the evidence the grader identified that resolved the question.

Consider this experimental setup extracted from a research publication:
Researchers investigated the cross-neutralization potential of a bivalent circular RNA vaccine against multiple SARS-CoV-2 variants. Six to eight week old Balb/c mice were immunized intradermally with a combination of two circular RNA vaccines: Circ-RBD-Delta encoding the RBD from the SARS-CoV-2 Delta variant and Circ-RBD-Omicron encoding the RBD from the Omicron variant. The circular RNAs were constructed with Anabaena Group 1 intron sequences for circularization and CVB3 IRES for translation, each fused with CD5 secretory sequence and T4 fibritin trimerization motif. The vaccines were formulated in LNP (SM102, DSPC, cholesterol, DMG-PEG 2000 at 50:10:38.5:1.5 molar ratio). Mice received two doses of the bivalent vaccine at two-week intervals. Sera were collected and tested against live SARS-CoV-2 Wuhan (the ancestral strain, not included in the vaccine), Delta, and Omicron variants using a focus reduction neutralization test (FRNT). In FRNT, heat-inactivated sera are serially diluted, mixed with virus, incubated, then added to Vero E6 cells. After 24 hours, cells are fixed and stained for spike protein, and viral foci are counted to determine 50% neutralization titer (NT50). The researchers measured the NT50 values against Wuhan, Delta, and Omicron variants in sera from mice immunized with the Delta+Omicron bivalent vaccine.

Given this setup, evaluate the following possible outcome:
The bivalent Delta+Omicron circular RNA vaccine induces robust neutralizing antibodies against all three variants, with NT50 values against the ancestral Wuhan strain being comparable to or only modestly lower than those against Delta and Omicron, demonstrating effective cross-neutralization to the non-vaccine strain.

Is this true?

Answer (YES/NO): YES